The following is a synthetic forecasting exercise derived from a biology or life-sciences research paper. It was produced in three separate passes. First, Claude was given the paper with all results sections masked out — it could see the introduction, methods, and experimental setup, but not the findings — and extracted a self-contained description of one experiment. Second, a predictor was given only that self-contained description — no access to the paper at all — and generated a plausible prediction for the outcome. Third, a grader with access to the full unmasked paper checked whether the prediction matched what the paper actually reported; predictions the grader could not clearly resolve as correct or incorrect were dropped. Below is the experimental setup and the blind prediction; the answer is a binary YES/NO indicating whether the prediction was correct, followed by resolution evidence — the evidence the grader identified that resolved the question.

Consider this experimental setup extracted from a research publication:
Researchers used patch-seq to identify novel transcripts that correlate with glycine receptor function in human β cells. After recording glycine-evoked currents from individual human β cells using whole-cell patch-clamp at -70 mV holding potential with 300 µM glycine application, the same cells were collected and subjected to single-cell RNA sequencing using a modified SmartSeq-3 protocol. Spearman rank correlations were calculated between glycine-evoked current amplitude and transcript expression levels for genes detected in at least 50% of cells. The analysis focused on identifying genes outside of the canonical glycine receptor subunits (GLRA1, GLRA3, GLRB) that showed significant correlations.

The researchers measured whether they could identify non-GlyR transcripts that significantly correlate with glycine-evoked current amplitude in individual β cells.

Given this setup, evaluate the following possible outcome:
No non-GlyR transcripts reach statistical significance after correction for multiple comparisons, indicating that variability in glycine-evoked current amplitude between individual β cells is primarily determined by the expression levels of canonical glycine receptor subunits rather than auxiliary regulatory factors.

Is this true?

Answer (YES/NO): NO